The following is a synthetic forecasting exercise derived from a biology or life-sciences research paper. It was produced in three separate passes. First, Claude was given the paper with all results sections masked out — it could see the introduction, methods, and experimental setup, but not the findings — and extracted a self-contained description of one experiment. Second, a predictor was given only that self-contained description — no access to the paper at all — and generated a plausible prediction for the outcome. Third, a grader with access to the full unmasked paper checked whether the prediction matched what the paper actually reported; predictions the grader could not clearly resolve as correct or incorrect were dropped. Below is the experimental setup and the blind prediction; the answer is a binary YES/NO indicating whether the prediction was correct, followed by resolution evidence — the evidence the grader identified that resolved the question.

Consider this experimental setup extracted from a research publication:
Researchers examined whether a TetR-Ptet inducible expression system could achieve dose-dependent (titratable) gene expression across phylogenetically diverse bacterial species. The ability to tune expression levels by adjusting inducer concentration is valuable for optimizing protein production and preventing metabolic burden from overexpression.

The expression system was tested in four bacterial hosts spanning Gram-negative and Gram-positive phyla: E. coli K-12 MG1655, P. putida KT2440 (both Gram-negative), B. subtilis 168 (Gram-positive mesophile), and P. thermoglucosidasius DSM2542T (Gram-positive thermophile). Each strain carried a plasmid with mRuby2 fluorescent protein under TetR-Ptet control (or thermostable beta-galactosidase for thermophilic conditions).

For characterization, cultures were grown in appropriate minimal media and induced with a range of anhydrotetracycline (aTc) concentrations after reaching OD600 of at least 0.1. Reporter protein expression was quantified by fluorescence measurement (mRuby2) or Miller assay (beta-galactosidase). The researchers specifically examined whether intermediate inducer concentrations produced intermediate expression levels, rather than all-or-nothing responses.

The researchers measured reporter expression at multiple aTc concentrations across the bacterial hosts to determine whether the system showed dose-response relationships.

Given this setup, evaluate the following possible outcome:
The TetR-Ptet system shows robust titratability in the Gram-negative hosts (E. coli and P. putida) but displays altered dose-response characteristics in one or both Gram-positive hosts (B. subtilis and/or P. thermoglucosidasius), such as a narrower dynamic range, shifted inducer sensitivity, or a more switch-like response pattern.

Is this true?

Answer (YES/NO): NO